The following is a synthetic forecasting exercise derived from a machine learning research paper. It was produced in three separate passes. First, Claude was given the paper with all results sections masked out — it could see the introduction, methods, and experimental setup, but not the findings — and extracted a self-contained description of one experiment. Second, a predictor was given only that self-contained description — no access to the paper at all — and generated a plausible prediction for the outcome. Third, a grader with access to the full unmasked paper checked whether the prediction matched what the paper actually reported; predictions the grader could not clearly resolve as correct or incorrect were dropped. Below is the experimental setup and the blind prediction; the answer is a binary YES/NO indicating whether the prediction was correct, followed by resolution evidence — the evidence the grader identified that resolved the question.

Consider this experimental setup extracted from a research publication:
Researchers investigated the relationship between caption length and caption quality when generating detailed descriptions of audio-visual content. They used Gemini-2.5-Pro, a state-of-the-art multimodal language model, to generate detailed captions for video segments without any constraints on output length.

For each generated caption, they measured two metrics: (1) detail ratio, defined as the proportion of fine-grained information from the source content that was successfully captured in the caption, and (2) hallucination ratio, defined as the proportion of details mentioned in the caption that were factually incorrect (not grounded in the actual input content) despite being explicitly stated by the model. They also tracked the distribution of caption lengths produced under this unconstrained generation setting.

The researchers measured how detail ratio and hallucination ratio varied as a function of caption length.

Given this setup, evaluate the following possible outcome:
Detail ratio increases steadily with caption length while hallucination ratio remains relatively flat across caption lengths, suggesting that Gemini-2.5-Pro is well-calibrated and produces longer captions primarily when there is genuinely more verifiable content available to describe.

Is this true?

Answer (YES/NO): NO